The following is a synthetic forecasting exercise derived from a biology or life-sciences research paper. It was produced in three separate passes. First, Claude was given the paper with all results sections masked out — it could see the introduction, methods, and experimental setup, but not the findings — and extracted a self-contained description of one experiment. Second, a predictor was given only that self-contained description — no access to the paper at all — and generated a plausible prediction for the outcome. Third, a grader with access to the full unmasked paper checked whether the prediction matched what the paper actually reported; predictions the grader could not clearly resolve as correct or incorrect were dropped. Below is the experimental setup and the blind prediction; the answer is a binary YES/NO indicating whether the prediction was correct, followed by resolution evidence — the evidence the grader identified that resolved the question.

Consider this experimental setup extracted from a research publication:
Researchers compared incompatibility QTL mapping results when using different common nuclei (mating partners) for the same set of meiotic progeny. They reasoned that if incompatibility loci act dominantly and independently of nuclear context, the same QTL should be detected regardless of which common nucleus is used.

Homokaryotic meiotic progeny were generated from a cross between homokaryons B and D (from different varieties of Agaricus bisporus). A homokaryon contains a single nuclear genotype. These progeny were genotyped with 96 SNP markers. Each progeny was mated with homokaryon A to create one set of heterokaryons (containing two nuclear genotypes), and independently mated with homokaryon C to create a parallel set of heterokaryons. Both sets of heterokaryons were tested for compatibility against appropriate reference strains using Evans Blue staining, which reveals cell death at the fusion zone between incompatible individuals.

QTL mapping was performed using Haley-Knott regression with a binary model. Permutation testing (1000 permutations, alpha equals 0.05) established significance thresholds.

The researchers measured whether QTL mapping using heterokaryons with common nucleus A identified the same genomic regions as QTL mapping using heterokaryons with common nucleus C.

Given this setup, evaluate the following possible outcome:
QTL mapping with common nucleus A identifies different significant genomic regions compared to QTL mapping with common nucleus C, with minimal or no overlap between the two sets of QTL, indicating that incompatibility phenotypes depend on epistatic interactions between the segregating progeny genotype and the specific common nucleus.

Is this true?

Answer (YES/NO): NO